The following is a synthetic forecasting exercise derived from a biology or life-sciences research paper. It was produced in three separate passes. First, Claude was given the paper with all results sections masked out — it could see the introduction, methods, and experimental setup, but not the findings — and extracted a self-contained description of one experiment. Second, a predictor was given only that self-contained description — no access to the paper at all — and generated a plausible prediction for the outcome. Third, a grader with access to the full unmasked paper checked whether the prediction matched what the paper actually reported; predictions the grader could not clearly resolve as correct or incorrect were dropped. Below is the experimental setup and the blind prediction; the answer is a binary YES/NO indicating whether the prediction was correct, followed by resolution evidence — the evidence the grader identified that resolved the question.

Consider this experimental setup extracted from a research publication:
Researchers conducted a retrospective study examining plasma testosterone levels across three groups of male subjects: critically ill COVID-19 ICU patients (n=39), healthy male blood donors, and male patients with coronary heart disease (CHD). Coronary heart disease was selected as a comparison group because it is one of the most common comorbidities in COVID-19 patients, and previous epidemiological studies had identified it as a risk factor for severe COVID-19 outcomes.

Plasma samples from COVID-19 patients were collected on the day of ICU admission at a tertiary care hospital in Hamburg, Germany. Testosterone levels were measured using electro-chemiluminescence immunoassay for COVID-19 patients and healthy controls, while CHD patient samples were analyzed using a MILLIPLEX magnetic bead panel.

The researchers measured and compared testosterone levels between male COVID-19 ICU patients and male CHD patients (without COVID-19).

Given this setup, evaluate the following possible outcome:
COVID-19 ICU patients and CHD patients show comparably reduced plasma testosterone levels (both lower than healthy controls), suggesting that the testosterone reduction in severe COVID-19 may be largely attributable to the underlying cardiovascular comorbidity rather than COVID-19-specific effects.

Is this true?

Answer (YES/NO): NO